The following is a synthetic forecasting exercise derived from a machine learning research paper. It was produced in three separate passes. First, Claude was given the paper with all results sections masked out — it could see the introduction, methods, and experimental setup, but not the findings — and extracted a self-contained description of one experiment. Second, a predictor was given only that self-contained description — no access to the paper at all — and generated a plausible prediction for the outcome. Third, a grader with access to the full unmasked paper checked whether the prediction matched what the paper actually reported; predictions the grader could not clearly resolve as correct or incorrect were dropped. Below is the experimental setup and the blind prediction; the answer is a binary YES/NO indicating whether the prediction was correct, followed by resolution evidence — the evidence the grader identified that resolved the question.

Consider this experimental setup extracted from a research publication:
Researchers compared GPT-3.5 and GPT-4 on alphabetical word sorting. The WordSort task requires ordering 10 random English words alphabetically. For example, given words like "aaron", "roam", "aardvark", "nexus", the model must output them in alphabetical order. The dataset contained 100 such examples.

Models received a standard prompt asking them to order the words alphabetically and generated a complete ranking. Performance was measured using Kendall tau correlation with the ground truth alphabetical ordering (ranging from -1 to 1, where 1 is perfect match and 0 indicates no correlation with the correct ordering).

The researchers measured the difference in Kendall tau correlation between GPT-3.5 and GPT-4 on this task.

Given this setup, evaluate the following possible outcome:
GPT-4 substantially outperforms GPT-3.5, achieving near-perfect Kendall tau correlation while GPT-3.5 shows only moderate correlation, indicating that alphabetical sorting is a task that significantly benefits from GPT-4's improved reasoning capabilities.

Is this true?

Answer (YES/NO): NO